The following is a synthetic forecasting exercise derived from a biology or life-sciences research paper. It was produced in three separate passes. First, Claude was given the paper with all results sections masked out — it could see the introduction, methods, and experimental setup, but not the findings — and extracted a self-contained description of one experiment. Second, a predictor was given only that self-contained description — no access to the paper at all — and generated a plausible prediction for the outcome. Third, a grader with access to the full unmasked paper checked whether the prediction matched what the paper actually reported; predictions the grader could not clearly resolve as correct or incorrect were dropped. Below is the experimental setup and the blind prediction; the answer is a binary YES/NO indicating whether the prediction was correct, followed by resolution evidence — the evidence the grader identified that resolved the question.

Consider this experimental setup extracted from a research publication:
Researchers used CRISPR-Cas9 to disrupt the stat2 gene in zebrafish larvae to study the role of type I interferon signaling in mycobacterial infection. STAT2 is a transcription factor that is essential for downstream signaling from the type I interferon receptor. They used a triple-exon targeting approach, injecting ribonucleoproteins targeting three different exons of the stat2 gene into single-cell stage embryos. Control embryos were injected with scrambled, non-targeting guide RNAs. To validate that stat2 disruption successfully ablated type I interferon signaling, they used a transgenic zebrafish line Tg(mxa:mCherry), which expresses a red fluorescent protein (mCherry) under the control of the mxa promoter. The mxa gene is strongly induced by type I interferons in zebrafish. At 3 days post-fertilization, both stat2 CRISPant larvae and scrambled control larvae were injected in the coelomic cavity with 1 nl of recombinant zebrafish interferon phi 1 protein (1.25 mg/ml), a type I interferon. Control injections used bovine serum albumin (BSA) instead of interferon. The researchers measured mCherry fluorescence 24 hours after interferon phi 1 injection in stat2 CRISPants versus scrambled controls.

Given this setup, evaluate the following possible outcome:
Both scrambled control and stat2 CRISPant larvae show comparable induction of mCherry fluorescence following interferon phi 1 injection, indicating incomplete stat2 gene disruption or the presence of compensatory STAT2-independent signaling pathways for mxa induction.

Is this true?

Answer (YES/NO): NO